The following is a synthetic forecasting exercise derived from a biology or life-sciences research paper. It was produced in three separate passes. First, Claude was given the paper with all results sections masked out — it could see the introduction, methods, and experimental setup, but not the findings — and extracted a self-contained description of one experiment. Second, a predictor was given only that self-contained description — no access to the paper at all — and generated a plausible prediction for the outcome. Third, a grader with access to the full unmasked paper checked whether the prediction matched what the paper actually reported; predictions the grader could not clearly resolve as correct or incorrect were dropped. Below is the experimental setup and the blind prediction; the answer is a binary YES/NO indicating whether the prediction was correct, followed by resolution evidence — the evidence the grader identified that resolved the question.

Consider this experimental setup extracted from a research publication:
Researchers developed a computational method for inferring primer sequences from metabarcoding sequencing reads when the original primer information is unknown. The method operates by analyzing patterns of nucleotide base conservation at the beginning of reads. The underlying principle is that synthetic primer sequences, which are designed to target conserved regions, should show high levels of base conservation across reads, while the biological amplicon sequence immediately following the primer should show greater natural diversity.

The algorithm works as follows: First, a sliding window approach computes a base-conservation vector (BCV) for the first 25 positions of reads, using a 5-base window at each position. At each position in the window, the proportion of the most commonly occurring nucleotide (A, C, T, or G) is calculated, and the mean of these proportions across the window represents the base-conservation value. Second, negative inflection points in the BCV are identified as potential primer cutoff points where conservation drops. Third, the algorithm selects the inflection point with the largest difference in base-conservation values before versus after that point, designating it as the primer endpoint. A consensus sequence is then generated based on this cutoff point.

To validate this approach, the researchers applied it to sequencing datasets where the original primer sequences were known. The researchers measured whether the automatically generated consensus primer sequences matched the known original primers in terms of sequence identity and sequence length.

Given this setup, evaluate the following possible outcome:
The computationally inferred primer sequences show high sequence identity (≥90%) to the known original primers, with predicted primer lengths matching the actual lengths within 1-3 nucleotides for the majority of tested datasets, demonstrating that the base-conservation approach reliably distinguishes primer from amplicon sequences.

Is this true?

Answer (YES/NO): NO